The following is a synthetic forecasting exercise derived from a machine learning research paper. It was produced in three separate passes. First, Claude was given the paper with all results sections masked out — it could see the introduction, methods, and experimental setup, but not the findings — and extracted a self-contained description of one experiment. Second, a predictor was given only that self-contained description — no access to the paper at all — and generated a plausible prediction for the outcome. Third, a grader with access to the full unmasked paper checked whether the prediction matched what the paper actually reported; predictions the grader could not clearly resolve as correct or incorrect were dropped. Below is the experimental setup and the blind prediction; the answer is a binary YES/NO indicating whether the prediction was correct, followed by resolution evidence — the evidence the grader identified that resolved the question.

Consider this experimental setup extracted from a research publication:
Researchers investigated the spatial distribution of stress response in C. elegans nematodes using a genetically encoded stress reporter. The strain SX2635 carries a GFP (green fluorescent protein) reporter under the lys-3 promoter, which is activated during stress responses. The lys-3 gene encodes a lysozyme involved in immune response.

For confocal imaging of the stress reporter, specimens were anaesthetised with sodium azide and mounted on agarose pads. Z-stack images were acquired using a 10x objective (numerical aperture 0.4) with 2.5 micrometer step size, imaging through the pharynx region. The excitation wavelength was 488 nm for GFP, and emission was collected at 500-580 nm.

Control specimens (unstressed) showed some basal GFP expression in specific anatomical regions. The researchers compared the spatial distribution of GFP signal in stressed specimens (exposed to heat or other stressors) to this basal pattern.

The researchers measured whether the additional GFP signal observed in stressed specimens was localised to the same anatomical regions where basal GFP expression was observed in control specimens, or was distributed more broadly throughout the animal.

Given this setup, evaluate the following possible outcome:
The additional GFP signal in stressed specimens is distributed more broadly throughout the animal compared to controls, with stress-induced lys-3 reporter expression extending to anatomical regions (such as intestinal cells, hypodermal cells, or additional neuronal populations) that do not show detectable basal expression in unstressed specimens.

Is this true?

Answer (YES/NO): YES